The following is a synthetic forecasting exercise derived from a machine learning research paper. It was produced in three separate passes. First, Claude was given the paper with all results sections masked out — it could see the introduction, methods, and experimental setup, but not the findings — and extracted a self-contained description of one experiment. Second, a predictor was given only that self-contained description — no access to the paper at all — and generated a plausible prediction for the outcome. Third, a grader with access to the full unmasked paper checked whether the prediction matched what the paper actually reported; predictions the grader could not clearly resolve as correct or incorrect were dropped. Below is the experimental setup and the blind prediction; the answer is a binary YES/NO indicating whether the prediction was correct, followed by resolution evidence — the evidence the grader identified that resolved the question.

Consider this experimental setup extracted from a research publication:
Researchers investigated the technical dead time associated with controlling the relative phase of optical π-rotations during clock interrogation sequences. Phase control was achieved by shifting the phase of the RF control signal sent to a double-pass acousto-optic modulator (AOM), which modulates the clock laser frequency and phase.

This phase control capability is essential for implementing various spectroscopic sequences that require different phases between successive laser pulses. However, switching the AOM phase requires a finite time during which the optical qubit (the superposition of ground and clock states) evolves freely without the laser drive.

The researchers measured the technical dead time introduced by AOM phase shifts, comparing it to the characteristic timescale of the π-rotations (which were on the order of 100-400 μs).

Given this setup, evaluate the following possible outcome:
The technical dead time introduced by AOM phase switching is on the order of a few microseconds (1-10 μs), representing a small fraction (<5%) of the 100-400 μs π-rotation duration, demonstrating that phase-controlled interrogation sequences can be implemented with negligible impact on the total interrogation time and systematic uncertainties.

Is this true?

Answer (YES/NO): NO